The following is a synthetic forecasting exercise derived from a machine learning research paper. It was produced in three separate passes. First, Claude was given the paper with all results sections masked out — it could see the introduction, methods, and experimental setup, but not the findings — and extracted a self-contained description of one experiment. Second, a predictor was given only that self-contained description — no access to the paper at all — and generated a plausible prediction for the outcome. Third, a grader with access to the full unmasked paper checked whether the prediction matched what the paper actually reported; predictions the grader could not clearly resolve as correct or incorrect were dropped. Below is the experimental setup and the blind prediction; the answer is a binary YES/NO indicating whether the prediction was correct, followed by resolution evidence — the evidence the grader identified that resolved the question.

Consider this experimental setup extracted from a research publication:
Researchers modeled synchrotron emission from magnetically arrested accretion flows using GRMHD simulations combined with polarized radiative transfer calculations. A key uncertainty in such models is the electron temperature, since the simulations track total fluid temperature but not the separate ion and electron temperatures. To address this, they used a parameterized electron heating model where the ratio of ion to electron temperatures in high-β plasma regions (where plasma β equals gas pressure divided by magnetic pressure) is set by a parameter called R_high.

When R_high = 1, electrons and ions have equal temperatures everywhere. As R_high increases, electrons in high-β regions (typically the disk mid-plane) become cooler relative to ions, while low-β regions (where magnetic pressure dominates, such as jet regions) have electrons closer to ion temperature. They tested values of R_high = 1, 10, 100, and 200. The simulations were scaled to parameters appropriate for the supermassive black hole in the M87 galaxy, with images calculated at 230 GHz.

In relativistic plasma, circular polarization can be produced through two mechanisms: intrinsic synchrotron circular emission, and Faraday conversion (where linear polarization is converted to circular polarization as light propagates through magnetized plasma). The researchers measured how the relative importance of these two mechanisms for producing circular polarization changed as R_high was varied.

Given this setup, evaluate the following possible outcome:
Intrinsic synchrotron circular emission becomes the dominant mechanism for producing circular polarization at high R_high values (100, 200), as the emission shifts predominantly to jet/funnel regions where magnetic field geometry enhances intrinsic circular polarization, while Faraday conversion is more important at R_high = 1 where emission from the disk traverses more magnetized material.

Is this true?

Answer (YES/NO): NO